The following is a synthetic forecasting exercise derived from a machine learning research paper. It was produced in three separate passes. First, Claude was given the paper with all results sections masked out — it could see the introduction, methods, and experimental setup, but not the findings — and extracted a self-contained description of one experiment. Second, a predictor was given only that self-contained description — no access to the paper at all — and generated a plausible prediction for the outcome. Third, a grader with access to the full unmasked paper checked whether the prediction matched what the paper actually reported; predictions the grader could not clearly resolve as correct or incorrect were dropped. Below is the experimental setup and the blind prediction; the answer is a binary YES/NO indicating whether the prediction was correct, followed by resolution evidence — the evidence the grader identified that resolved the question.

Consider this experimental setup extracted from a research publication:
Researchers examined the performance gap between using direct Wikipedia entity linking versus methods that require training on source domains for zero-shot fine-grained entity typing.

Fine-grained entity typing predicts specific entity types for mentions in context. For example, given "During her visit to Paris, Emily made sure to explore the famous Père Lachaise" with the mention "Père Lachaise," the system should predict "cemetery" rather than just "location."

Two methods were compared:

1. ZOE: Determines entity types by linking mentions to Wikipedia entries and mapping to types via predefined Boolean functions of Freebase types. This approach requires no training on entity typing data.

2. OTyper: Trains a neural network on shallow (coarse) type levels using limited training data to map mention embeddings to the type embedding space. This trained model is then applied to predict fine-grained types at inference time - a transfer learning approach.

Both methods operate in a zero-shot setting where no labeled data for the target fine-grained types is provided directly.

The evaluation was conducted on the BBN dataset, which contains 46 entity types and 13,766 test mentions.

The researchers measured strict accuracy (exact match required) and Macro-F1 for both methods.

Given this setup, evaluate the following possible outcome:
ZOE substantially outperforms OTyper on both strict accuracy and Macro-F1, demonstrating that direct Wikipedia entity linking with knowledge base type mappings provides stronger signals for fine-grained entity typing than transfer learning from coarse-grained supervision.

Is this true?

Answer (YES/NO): YES